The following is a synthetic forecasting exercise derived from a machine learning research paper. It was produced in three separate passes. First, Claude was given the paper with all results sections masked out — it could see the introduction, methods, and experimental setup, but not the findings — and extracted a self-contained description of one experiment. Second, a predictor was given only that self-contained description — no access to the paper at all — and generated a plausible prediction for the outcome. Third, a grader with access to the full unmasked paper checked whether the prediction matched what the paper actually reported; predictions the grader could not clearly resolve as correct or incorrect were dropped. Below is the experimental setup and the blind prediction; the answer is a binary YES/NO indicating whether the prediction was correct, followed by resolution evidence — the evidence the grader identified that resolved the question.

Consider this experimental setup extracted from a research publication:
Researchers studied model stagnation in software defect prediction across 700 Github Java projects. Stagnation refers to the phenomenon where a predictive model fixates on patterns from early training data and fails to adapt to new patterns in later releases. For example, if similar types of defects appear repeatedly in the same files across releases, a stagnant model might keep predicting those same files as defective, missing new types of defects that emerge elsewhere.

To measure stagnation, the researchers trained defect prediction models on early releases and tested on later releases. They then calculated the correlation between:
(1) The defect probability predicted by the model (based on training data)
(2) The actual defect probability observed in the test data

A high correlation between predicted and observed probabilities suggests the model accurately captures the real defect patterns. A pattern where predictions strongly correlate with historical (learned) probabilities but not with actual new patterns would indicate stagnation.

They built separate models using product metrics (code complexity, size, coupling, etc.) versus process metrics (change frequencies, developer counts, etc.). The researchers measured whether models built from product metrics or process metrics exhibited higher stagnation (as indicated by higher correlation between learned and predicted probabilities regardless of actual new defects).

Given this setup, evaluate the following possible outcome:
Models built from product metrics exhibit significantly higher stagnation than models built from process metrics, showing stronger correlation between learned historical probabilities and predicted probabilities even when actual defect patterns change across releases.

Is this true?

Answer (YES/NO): YES